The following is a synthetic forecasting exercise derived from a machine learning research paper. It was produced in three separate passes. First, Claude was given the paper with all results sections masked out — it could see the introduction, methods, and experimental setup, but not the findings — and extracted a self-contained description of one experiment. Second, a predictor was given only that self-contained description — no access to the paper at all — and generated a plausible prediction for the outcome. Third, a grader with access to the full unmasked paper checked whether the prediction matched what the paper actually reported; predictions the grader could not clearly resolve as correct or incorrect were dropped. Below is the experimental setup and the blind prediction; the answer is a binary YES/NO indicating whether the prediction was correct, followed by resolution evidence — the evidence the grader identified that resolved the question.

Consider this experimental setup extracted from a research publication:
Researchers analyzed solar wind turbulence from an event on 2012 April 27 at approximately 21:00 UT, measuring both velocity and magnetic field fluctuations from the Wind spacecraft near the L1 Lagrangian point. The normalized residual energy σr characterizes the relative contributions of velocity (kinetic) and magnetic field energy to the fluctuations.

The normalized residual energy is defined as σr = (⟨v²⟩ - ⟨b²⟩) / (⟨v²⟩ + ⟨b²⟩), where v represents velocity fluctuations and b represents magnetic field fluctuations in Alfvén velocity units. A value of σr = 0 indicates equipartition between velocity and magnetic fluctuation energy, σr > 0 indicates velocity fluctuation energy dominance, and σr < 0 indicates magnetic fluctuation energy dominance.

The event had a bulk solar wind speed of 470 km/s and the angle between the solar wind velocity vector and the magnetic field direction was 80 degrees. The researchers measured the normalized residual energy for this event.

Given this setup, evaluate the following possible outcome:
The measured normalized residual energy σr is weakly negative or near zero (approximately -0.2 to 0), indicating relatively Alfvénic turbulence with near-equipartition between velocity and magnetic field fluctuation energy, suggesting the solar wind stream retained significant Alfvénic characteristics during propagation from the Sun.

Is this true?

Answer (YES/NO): NO